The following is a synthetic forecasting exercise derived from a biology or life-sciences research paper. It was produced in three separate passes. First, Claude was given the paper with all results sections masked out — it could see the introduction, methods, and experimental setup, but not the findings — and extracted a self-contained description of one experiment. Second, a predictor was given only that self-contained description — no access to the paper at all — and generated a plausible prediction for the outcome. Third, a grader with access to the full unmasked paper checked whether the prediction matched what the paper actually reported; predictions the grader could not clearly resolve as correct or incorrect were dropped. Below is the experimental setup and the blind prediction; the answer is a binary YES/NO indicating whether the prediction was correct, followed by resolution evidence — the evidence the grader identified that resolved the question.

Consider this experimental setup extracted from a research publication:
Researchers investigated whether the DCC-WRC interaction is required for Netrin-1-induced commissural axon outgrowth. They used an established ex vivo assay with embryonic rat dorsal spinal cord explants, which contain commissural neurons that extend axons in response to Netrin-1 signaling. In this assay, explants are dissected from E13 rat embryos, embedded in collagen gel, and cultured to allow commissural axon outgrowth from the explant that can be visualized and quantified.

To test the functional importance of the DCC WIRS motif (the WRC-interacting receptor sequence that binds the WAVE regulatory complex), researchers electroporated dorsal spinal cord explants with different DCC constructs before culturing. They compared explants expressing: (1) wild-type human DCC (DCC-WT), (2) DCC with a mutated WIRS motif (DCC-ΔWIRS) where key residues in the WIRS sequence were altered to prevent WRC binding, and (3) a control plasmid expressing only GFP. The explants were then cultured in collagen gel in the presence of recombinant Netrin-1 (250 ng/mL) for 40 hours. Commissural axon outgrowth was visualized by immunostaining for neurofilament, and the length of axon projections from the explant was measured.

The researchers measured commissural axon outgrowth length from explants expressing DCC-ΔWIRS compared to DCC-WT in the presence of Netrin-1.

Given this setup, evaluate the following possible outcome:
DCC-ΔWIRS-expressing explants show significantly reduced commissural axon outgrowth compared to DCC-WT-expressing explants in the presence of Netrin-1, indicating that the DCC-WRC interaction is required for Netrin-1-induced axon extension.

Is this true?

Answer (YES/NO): YES